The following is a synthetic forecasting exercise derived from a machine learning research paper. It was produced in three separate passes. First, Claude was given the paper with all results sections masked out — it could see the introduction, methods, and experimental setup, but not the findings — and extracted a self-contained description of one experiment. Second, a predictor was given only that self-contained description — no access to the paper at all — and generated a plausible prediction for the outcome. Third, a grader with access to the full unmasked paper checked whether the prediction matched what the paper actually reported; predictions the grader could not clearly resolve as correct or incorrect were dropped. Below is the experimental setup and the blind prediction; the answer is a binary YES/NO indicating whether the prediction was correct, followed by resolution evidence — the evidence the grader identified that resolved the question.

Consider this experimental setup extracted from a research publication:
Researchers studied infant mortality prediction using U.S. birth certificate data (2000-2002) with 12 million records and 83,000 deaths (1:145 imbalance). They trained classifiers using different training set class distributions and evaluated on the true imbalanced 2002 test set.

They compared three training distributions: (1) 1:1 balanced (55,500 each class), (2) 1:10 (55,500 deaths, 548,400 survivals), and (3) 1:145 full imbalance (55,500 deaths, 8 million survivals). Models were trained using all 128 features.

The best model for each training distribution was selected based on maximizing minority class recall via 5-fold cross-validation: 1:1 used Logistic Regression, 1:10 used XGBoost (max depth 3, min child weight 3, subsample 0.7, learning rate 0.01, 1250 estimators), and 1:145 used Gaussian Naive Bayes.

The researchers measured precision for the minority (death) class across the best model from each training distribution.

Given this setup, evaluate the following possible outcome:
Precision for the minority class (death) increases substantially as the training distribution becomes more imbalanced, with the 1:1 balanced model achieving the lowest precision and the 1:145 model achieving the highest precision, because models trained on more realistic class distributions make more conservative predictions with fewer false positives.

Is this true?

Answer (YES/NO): NO